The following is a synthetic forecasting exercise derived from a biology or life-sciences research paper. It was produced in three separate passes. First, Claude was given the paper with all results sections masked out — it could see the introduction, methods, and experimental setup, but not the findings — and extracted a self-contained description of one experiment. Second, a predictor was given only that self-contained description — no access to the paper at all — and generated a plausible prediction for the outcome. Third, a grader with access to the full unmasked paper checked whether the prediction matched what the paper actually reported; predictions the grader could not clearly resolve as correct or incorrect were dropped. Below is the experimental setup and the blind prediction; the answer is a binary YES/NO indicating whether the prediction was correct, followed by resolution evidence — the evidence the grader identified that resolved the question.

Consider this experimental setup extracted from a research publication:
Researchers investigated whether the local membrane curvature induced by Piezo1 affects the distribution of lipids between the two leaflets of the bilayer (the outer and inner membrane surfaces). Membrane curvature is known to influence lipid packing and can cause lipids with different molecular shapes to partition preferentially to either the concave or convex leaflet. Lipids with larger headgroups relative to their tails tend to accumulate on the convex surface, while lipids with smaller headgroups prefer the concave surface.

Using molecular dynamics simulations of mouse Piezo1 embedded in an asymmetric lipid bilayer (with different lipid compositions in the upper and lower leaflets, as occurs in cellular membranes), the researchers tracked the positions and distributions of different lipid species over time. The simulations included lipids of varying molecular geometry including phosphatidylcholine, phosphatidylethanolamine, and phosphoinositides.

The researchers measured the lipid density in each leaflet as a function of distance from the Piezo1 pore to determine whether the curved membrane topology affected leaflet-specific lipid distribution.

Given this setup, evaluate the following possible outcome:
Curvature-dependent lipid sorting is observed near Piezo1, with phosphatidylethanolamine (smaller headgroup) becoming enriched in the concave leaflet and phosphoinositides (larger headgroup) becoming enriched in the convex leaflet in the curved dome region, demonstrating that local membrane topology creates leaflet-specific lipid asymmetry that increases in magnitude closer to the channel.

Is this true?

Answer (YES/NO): NO